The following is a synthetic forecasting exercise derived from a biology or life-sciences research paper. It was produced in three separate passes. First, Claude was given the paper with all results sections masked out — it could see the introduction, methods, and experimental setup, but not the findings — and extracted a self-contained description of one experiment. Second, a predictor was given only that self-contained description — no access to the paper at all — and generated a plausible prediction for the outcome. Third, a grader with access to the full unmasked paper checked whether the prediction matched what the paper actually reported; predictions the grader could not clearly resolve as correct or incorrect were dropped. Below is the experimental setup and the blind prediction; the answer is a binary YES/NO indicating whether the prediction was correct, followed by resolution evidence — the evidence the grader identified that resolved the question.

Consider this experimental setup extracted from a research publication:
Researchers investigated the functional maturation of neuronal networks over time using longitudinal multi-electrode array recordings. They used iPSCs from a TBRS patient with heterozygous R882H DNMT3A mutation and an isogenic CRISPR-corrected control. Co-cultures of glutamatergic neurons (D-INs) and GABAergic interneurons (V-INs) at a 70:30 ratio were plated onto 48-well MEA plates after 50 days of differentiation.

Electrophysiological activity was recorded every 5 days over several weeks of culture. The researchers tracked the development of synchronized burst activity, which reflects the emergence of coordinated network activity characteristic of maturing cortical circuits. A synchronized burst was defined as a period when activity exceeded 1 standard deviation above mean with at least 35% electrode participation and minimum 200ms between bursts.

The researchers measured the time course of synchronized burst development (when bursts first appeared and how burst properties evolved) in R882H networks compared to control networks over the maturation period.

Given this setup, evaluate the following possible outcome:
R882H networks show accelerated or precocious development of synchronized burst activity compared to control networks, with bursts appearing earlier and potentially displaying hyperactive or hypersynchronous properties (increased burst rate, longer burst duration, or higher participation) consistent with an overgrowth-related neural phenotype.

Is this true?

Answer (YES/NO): NO